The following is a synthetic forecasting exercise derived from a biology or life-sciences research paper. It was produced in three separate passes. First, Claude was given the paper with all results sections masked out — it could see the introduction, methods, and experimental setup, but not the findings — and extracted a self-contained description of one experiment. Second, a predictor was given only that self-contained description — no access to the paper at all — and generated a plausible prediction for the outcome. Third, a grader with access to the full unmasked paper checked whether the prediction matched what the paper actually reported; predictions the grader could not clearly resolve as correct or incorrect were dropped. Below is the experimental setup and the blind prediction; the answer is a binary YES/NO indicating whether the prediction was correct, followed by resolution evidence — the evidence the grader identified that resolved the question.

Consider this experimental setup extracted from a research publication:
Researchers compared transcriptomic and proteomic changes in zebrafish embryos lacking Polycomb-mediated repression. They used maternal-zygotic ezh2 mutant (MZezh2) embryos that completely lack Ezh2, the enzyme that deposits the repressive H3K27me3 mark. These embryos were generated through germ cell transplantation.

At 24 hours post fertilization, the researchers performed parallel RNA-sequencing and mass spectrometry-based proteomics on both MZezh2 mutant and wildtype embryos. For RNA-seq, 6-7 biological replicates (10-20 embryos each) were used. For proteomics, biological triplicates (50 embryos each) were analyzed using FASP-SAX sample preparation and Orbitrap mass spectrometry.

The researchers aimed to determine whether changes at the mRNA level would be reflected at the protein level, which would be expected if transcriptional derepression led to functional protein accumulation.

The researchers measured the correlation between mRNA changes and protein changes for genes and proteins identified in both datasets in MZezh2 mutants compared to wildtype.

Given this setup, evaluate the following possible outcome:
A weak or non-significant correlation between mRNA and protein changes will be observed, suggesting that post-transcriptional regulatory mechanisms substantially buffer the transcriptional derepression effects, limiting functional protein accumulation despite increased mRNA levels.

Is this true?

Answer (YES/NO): NO